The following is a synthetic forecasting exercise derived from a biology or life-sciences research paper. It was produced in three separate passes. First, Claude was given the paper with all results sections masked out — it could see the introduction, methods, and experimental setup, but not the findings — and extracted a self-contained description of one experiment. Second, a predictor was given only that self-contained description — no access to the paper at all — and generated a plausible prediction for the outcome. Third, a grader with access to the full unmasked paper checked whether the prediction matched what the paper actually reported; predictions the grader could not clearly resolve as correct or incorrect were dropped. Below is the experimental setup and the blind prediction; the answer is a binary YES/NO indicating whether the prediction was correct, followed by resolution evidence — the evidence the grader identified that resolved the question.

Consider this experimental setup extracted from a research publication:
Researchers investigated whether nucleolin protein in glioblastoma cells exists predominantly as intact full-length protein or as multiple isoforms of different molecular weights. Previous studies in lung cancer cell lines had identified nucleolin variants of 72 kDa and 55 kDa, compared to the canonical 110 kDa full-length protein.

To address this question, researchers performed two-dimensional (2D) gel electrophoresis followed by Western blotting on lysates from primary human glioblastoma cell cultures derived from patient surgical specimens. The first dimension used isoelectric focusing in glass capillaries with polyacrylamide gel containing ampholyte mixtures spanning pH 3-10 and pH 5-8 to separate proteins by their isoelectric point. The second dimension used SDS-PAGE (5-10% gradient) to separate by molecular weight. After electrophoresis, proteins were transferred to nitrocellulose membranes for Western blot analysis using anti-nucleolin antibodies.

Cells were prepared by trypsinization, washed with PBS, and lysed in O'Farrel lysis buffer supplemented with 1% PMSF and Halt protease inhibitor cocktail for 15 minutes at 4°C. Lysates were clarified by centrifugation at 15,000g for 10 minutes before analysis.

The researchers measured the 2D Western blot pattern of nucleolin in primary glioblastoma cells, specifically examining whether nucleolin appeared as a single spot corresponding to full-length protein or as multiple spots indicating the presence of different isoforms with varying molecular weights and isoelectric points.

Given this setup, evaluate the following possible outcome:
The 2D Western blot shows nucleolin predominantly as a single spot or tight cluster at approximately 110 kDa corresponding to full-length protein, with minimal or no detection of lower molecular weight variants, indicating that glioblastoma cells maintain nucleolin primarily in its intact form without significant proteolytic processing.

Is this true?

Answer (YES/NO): NO